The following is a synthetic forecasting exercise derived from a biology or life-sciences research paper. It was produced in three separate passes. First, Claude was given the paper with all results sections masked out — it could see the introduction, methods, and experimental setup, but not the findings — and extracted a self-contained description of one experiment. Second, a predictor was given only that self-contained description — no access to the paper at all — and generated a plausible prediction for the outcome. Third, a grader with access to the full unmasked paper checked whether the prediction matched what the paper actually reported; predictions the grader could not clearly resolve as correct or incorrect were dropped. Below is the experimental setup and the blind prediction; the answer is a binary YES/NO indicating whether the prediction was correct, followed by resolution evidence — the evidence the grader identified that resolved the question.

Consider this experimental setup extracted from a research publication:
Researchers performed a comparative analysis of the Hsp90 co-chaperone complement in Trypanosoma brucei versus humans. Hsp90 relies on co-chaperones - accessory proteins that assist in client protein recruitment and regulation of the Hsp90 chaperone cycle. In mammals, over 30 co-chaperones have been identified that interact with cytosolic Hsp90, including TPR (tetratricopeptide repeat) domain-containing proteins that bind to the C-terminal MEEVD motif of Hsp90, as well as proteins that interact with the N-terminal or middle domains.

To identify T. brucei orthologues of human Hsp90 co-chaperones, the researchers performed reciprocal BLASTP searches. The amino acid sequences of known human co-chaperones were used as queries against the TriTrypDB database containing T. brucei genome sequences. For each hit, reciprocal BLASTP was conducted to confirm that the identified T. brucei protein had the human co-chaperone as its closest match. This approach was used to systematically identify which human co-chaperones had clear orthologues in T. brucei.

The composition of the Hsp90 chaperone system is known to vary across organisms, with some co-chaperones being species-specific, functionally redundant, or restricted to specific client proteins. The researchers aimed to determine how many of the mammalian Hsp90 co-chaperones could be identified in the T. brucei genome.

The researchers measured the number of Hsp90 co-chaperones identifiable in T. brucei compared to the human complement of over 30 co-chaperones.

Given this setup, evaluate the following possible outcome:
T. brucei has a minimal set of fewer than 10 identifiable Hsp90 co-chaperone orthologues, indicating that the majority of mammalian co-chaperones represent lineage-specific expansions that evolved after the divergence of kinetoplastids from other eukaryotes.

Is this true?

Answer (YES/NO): YES